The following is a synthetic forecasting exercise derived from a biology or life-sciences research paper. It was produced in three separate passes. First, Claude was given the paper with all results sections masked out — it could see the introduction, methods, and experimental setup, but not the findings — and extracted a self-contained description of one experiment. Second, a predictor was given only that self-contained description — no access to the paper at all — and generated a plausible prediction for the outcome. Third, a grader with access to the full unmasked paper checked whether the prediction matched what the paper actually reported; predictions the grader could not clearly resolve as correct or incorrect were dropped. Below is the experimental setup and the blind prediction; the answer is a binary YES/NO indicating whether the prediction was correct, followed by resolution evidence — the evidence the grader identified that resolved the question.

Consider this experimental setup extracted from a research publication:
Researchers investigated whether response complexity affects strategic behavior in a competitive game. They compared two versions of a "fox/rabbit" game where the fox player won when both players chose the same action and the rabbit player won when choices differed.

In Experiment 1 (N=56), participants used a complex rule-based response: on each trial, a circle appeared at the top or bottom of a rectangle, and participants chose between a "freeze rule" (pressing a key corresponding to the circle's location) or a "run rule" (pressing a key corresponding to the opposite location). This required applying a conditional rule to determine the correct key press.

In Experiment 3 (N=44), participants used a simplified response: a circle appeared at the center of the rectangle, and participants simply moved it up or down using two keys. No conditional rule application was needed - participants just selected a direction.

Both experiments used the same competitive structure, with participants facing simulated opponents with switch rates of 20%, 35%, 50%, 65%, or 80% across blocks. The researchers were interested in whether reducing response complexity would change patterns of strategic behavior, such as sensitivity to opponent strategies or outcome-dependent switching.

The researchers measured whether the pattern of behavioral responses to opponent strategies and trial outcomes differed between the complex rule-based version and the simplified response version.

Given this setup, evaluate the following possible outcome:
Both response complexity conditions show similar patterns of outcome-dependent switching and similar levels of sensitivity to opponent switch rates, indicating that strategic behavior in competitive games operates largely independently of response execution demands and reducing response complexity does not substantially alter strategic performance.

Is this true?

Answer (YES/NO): NO